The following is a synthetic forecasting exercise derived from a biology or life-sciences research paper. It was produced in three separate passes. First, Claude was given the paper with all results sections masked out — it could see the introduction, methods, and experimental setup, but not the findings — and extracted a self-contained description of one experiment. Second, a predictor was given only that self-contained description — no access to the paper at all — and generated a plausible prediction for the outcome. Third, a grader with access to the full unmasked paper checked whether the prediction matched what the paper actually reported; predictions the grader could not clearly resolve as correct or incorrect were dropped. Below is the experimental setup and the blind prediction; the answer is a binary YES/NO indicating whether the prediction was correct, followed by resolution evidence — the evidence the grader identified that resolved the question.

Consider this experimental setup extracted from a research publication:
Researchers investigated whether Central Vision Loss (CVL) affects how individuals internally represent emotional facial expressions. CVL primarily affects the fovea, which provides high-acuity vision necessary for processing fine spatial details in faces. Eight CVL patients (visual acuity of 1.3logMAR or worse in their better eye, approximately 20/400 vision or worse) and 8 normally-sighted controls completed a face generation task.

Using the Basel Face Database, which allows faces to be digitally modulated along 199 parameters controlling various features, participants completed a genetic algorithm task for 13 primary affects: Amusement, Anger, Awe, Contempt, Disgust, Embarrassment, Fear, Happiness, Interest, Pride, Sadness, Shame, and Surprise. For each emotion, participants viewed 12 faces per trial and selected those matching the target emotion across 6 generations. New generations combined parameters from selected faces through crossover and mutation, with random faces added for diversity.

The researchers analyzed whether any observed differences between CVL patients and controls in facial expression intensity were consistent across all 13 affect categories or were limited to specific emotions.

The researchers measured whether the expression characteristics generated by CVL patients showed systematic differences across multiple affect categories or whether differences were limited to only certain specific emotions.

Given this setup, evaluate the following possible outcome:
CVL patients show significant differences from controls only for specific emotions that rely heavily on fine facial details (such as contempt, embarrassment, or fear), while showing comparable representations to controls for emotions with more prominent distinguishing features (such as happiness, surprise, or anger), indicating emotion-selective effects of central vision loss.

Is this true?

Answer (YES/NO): NO